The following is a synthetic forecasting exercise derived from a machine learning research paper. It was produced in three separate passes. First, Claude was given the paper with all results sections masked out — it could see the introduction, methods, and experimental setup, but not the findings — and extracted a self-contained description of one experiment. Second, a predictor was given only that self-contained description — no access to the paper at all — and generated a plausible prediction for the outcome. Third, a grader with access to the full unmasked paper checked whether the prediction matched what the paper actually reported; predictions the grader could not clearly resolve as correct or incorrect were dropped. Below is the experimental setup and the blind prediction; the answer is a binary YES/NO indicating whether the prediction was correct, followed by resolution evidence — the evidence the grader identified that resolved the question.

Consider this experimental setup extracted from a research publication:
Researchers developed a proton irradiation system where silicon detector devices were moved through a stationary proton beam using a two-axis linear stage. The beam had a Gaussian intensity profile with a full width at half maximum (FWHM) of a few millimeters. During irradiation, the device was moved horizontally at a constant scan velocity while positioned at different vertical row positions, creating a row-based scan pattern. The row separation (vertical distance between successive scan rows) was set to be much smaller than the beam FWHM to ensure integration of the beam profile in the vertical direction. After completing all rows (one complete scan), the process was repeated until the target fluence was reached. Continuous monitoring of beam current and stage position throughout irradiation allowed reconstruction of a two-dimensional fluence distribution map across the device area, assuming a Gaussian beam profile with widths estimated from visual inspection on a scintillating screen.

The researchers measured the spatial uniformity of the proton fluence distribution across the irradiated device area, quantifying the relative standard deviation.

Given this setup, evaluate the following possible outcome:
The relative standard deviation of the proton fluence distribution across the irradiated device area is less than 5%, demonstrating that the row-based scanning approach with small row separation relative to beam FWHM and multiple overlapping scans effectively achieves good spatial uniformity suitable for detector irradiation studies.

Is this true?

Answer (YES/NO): YES